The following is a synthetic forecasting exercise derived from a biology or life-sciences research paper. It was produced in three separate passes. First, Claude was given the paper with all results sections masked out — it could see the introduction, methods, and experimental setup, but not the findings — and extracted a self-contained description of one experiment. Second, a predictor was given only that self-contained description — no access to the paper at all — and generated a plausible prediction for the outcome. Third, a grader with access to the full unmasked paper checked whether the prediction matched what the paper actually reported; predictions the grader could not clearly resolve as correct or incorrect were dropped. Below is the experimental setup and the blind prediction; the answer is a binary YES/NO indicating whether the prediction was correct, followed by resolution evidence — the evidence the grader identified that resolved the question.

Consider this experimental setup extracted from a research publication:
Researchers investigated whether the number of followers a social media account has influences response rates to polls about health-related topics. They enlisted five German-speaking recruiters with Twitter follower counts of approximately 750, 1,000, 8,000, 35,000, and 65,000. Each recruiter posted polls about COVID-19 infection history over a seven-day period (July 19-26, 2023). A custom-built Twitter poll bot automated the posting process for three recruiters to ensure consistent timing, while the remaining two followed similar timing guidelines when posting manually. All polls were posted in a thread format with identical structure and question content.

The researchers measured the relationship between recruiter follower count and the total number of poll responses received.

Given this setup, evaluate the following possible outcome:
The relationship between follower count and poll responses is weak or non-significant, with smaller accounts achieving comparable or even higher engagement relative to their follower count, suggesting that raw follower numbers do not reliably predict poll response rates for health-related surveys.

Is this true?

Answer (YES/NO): NO